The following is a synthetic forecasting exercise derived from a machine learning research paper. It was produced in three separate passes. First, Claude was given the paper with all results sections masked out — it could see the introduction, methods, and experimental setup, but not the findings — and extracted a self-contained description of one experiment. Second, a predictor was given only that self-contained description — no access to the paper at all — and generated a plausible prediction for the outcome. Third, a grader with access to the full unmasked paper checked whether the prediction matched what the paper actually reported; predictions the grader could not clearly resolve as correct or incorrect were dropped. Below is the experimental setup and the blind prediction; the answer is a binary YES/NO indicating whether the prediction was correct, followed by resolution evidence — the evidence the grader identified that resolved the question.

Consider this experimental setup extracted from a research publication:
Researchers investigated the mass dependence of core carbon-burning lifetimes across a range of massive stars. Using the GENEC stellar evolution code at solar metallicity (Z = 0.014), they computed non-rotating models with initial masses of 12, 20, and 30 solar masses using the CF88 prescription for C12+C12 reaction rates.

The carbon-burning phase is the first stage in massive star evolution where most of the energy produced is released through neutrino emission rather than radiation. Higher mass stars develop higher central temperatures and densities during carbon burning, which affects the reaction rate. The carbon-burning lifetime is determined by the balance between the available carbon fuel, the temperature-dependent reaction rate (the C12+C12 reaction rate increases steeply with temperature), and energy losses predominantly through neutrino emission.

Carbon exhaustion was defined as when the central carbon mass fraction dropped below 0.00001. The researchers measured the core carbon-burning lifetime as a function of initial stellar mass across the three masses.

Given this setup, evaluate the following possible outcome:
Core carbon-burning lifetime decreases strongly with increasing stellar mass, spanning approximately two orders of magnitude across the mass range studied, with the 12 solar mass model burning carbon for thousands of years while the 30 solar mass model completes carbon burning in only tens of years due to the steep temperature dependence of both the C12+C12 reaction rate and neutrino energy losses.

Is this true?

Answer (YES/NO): NO